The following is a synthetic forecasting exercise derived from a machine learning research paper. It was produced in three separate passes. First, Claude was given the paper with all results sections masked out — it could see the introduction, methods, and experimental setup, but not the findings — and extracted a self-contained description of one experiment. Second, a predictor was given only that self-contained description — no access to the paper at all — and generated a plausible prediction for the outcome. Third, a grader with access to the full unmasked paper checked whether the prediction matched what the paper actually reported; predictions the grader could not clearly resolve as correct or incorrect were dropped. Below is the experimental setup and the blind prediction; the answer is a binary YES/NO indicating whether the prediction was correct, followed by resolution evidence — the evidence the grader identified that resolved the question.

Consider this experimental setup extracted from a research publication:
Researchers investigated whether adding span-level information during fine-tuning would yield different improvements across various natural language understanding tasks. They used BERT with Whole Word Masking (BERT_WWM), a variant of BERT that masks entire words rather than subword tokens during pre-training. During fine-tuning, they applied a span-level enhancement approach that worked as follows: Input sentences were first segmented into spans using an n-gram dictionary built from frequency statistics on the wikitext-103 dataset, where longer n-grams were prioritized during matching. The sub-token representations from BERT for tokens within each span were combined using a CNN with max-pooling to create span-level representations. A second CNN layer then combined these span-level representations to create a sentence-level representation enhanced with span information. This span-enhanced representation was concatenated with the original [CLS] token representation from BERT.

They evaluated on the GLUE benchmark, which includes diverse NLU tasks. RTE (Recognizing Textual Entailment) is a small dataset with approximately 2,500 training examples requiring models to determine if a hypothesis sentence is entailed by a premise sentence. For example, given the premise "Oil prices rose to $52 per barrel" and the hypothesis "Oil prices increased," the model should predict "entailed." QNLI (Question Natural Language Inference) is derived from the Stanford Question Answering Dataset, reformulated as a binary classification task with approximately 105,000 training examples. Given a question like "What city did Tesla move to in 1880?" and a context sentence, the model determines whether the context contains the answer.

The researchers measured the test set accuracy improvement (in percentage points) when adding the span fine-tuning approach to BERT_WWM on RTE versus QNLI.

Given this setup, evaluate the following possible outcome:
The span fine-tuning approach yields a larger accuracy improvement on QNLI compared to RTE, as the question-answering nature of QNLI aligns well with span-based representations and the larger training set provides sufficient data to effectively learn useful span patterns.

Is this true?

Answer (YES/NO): NO